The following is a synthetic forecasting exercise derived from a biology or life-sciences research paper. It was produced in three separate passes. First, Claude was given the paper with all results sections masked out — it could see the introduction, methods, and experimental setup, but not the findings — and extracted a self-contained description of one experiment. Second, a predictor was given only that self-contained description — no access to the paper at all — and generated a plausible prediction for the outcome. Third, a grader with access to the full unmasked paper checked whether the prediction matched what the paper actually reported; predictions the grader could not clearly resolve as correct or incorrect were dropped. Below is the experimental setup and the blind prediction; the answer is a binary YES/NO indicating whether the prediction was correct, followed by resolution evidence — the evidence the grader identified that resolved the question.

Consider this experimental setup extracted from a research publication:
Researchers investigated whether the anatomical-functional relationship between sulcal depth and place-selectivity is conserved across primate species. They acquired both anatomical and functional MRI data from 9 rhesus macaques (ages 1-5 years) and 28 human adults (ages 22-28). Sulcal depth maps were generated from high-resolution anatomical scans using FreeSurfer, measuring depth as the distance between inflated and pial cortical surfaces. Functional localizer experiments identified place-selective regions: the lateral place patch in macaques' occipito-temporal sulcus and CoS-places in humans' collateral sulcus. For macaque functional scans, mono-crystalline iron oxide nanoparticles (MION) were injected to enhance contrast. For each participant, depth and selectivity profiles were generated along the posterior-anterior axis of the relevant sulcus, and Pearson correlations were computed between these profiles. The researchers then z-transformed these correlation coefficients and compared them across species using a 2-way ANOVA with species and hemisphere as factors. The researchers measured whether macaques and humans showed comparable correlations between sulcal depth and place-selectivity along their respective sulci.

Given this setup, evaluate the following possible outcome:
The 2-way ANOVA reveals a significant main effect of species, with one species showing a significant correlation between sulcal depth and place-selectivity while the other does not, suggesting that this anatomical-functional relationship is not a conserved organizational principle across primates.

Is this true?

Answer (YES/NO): NO